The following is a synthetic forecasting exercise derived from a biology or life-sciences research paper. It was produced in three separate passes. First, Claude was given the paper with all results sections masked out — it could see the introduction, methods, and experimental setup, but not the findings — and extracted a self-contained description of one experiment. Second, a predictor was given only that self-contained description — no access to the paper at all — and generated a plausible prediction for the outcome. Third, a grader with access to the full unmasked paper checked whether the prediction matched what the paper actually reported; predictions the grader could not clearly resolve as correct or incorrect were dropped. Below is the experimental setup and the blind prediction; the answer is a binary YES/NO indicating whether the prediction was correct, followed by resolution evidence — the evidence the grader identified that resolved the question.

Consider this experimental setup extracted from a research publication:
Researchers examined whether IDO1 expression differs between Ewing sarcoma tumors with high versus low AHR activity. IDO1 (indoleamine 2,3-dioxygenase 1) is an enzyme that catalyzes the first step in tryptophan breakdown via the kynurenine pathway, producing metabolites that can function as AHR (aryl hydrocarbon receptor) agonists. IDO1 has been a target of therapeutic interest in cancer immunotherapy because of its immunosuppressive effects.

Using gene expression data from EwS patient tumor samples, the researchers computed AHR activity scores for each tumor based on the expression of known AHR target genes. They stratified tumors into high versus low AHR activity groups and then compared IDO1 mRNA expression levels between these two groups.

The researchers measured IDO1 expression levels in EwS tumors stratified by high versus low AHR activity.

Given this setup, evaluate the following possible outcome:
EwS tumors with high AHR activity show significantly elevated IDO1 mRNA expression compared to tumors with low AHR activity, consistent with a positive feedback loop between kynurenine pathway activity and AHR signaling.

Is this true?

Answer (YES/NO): YES